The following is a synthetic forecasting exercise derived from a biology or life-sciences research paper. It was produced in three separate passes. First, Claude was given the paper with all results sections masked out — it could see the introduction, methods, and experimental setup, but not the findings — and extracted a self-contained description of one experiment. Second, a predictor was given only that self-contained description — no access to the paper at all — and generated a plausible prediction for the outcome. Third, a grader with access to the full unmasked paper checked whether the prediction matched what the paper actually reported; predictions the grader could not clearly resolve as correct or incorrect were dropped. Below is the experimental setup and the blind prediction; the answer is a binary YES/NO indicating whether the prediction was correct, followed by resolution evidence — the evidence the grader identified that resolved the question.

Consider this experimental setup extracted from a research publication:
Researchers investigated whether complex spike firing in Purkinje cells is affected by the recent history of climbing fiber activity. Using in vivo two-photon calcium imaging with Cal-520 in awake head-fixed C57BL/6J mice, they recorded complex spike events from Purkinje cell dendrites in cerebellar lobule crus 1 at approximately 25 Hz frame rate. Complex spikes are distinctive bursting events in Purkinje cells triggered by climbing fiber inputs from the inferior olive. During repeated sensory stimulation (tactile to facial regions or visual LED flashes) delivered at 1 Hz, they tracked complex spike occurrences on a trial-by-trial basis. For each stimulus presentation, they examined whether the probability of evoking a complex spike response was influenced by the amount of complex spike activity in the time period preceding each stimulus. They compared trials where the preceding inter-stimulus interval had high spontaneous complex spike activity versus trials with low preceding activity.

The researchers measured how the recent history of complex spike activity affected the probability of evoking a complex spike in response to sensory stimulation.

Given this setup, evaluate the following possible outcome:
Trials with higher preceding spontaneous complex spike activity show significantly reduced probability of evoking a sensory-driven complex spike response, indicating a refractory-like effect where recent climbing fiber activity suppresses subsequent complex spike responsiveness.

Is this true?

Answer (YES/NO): YES